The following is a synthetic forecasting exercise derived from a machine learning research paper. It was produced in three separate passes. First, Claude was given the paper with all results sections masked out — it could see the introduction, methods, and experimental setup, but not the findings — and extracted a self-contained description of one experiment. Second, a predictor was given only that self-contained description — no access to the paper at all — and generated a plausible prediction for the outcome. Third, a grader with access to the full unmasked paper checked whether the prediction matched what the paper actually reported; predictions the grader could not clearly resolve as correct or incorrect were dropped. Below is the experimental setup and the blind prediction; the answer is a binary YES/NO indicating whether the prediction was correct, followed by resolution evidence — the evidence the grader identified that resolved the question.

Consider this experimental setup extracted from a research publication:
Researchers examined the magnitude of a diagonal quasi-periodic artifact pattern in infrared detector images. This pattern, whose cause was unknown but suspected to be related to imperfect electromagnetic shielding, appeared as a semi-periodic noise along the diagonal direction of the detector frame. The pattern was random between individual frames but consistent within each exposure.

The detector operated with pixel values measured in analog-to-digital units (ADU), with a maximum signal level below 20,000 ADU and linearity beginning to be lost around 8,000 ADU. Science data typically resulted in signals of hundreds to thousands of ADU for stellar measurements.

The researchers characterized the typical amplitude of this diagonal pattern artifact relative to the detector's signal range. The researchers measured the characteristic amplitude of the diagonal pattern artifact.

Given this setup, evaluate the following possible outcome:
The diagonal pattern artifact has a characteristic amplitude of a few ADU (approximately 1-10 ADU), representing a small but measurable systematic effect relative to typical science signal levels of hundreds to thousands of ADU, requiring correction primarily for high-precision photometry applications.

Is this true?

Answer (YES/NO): YES